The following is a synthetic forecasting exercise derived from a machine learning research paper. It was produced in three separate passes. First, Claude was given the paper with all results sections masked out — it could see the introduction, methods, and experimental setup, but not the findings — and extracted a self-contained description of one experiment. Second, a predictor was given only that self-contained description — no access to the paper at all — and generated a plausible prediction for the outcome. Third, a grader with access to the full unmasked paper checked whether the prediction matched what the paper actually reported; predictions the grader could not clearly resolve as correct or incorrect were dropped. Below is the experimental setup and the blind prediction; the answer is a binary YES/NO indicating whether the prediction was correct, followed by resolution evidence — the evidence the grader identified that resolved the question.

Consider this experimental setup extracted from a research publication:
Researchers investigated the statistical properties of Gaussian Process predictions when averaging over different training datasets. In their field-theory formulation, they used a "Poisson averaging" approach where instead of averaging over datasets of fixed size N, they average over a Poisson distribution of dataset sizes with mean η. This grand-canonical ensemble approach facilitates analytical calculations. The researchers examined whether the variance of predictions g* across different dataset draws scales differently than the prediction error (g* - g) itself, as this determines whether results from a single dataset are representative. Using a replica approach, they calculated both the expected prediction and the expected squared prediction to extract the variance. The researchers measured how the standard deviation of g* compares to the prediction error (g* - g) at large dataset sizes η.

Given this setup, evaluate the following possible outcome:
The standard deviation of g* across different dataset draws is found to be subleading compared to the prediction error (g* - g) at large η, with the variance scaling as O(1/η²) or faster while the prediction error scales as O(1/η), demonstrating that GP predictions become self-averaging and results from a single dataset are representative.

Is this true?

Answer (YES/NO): YES